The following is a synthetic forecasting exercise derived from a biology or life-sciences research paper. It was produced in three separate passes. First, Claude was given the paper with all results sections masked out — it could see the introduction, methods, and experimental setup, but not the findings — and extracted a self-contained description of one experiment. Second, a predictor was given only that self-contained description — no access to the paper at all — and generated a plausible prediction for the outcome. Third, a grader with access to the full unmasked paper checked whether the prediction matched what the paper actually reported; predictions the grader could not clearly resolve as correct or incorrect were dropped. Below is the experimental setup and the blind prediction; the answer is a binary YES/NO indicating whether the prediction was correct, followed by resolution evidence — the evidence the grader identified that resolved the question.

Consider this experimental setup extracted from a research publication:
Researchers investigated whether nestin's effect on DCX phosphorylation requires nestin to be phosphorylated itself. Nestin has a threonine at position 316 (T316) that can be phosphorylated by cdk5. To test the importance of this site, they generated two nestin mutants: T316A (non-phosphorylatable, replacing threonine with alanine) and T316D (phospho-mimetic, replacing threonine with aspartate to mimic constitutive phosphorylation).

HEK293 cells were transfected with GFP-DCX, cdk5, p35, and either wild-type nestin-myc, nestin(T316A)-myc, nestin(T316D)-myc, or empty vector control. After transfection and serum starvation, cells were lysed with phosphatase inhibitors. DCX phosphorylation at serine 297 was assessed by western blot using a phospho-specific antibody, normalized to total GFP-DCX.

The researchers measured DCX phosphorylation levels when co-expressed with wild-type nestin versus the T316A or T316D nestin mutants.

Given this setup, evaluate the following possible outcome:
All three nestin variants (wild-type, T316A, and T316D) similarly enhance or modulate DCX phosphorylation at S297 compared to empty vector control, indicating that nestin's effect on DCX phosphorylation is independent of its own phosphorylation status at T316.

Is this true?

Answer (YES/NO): NO